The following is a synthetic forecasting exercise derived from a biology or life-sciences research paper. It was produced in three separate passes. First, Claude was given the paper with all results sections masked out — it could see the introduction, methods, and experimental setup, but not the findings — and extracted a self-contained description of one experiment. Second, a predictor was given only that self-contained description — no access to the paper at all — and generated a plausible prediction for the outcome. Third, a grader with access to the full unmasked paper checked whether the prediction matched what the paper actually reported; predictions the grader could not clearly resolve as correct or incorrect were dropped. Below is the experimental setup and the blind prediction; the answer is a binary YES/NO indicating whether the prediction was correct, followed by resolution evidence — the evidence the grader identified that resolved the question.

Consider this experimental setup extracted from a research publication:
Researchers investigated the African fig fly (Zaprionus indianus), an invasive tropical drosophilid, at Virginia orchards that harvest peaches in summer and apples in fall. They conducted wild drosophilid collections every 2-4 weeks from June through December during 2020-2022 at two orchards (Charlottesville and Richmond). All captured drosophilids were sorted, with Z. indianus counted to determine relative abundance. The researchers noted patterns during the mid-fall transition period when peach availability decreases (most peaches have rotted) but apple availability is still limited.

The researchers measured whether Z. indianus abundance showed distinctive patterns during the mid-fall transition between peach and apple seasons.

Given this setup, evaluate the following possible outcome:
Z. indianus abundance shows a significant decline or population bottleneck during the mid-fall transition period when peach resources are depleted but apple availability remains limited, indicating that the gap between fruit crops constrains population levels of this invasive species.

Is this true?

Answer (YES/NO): YES